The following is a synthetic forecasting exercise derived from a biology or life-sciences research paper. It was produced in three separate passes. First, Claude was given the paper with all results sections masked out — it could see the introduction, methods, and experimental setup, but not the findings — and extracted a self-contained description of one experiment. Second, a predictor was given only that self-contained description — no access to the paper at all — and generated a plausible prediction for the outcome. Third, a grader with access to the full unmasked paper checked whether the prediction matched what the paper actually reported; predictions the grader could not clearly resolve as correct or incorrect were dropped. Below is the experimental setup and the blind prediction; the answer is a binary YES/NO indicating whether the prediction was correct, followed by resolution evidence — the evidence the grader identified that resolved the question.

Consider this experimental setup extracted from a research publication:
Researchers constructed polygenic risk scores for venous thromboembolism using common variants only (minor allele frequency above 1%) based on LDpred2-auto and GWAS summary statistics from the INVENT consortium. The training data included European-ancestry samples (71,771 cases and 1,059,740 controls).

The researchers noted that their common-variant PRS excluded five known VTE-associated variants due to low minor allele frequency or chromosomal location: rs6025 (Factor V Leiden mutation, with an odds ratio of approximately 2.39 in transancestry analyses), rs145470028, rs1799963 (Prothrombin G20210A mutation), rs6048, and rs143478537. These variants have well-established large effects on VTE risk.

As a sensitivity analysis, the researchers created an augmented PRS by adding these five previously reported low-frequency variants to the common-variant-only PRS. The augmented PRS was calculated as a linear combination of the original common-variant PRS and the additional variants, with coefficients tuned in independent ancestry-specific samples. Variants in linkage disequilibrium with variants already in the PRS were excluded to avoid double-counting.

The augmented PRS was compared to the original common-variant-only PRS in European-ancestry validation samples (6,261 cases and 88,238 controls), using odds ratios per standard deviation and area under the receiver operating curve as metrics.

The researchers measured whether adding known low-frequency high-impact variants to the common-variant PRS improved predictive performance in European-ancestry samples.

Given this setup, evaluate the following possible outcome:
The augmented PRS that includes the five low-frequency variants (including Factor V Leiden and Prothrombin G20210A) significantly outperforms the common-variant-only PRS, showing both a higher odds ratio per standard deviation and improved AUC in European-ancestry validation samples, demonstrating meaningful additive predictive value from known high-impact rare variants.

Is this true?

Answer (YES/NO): NO